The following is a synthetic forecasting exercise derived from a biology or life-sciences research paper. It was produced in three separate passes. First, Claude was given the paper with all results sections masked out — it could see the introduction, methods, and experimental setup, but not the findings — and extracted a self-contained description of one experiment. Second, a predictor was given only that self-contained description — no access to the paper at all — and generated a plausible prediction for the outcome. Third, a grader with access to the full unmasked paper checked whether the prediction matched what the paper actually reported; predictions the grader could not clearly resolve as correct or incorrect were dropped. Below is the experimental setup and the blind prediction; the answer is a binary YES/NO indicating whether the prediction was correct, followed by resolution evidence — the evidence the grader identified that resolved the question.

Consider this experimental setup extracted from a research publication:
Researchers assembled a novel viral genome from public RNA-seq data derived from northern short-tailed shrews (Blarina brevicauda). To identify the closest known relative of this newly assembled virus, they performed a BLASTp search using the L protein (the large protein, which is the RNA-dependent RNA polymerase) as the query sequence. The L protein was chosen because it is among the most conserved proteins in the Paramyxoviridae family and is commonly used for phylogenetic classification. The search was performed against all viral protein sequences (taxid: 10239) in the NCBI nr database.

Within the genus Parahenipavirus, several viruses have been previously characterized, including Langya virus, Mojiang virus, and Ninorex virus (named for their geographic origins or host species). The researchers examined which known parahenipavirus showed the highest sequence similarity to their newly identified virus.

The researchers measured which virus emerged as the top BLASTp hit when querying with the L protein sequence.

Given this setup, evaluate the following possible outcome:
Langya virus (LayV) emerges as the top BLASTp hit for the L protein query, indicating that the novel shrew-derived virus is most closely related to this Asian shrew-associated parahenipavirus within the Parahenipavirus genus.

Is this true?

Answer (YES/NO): NO